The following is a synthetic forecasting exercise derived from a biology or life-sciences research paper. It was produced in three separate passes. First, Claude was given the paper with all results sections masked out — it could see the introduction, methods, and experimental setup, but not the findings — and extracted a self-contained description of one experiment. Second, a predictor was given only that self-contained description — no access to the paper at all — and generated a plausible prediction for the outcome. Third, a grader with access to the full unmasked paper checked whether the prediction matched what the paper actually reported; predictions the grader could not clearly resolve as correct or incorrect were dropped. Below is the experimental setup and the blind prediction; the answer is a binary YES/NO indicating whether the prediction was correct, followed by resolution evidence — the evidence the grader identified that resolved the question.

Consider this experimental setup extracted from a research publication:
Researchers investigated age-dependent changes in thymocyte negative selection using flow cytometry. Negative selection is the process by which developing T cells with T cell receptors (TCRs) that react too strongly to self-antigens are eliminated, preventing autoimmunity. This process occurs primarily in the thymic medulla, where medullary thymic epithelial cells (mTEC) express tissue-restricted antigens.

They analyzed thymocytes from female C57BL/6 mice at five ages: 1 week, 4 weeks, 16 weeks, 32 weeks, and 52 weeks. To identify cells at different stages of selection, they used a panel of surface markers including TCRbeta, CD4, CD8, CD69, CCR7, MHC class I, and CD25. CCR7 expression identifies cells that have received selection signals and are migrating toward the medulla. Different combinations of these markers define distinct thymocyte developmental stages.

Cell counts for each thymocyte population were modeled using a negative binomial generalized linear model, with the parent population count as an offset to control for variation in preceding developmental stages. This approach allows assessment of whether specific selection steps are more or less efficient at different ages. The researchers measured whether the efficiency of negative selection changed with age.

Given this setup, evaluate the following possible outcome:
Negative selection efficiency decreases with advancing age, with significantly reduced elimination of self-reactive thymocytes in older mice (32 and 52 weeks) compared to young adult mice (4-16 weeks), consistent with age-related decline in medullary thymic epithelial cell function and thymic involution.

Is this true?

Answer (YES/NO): NO